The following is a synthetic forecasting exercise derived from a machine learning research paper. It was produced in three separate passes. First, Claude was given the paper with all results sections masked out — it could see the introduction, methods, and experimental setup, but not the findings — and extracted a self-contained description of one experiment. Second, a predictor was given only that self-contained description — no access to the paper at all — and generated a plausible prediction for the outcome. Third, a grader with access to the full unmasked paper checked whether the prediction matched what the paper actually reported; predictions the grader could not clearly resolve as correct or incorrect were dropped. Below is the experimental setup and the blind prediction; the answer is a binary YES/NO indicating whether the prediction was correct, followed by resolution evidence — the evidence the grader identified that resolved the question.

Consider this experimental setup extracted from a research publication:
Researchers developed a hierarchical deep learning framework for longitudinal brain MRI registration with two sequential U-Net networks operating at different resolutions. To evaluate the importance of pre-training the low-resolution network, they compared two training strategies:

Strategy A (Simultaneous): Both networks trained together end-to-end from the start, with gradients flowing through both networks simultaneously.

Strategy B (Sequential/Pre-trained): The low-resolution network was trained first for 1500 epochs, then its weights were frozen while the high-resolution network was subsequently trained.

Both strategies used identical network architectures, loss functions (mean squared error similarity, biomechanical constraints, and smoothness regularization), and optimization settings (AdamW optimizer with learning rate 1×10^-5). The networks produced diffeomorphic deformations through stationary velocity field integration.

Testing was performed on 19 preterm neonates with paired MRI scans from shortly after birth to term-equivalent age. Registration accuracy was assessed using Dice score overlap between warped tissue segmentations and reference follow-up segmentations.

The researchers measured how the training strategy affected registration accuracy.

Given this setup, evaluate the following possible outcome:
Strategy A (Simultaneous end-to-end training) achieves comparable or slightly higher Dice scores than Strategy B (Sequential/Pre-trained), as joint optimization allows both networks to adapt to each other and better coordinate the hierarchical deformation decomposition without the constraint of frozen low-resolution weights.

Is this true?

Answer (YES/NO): NO